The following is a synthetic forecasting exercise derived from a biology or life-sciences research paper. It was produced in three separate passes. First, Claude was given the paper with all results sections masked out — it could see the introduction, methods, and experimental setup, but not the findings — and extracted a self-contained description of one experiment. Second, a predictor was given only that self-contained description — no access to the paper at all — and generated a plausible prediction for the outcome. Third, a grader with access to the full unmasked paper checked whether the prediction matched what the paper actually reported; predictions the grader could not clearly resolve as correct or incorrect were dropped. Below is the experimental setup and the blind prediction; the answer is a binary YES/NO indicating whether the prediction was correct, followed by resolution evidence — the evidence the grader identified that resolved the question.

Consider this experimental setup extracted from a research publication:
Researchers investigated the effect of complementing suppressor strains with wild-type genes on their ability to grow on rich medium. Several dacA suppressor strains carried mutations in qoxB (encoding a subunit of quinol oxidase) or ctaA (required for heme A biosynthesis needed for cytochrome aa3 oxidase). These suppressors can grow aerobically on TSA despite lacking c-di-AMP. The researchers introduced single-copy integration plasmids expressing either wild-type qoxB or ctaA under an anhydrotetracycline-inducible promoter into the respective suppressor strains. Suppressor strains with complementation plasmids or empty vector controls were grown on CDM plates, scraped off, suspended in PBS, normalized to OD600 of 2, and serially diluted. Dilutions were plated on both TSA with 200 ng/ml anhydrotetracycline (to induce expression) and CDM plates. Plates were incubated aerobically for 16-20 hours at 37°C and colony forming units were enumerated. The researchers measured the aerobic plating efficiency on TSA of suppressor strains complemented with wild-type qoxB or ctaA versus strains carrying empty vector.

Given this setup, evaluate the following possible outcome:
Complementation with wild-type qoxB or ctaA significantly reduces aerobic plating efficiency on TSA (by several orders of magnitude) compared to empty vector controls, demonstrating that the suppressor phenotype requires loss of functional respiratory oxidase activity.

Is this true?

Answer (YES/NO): YES